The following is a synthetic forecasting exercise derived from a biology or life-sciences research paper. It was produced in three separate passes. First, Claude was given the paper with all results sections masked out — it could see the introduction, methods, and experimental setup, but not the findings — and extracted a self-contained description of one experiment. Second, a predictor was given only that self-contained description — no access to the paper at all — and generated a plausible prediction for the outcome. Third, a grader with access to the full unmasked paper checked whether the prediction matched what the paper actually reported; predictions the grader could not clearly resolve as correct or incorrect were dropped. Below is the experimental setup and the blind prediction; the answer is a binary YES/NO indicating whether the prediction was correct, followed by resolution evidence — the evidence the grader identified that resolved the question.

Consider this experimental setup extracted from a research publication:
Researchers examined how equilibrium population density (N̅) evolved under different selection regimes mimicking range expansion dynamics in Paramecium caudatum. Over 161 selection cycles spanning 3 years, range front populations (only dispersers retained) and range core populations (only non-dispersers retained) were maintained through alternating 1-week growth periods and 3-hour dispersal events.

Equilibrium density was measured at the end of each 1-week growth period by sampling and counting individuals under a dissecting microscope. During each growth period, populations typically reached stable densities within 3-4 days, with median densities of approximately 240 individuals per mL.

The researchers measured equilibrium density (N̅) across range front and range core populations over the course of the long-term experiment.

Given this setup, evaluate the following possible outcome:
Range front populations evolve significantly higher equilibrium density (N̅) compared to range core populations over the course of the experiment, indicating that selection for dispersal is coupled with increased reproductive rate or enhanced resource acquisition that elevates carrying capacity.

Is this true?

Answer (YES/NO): YES